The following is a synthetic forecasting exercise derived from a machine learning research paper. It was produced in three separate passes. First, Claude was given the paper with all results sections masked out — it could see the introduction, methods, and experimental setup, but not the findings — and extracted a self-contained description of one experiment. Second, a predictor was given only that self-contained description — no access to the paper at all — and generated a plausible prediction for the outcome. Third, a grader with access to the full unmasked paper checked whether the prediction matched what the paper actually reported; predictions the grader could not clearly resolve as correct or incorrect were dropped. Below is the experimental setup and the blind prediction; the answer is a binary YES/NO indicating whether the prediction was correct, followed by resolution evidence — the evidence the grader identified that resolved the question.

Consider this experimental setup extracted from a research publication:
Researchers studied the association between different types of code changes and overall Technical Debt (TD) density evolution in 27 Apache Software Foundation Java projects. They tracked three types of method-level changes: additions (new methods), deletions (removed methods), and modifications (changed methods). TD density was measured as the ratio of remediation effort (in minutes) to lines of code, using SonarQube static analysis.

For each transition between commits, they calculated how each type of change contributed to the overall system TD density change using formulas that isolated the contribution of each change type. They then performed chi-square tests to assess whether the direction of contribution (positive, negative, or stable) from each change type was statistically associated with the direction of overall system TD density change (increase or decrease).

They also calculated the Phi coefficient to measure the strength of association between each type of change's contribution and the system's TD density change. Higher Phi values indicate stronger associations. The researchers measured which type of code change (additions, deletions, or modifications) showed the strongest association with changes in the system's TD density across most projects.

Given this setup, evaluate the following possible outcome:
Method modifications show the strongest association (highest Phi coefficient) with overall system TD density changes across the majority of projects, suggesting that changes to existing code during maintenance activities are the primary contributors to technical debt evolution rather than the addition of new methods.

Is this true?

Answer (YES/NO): YES